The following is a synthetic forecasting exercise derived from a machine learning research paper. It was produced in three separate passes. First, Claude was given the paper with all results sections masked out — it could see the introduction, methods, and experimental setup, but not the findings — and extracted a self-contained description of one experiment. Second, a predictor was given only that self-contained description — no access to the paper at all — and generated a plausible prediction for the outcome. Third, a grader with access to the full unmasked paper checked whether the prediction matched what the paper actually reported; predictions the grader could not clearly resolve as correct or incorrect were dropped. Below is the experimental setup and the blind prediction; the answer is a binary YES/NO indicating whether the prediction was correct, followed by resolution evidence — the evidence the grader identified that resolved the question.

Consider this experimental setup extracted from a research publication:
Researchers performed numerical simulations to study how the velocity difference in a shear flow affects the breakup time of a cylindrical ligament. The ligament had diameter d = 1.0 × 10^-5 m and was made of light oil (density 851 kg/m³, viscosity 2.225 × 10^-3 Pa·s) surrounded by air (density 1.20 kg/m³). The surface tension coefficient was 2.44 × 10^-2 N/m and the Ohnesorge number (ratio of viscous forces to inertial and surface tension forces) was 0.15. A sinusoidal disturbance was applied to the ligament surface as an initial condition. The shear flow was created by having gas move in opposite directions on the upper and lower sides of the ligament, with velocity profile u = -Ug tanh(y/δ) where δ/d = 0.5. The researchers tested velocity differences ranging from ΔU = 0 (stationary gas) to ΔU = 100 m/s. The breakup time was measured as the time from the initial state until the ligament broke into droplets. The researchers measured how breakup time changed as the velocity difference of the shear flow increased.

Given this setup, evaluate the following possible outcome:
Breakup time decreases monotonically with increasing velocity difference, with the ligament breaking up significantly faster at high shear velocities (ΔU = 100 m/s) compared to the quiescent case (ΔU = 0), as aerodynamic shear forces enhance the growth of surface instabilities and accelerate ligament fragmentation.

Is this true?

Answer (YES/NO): YES